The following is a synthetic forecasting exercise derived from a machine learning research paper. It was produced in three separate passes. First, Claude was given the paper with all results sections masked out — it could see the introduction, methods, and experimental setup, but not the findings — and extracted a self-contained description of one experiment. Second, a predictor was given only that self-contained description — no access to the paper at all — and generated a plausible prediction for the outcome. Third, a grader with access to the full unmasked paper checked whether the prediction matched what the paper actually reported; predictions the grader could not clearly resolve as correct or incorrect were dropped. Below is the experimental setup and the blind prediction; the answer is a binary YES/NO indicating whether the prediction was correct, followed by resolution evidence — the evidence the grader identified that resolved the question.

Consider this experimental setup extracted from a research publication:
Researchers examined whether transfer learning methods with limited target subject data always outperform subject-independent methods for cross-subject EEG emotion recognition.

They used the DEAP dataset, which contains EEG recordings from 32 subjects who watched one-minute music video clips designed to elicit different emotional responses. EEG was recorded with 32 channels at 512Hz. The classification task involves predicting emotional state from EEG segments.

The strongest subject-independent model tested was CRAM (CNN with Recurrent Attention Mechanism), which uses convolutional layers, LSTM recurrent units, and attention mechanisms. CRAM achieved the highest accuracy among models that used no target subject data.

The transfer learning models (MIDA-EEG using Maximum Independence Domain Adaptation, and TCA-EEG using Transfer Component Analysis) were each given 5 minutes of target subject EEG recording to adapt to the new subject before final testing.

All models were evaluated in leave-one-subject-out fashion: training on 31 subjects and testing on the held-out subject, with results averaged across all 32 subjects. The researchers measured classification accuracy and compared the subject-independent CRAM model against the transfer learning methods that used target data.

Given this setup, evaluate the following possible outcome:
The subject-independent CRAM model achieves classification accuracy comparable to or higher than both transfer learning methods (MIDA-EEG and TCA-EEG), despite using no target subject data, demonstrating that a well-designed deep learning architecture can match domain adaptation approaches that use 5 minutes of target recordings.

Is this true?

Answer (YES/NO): YES